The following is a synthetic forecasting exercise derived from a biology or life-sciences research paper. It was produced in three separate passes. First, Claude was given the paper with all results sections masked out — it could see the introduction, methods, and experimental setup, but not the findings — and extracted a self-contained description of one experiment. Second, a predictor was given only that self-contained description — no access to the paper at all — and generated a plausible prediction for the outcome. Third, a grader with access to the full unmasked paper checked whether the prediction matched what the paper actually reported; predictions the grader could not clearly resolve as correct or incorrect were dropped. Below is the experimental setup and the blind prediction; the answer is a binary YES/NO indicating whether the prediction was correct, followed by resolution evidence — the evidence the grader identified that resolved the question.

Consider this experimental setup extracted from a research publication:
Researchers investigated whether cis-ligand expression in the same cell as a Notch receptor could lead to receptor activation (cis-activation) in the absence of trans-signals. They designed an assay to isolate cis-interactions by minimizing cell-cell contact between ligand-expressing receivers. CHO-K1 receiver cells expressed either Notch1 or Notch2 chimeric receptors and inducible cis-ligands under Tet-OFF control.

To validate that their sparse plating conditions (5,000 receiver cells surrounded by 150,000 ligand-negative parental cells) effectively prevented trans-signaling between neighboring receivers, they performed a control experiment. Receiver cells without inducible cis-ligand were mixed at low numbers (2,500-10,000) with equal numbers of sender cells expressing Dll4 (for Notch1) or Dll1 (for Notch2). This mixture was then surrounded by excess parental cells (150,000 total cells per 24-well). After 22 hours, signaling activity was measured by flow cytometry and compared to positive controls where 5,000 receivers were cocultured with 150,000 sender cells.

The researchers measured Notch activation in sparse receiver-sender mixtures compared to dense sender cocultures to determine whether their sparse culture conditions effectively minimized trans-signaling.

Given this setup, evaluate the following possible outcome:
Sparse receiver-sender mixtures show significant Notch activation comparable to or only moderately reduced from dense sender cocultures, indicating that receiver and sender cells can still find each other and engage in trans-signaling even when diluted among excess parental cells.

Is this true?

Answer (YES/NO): NO